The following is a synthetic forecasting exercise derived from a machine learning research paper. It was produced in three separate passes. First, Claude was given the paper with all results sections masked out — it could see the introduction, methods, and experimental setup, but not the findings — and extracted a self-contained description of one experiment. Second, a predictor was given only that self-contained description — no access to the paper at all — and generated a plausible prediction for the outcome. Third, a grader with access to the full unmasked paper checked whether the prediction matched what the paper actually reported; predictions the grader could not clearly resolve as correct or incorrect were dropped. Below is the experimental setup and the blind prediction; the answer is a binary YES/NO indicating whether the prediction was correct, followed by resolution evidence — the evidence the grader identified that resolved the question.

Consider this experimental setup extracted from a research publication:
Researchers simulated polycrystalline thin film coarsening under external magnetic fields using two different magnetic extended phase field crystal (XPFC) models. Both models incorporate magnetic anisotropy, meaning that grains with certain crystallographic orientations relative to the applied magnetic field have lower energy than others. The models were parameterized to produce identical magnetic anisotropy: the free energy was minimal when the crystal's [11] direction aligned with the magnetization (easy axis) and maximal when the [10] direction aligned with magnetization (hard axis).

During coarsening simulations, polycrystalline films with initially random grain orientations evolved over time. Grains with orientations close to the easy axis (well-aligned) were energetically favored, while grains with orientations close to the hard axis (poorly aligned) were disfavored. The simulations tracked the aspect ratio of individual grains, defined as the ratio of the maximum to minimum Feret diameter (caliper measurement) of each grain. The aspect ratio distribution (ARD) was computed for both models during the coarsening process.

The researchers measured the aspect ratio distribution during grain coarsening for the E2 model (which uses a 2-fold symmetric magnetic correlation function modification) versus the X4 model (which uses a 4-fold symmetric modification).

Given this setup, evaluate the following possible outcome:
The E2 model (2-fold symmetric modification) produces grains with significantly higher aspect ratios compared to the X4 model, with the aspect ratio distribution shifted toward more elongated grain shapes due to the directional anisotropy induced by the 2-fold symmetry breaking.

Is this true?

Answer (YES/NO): YES